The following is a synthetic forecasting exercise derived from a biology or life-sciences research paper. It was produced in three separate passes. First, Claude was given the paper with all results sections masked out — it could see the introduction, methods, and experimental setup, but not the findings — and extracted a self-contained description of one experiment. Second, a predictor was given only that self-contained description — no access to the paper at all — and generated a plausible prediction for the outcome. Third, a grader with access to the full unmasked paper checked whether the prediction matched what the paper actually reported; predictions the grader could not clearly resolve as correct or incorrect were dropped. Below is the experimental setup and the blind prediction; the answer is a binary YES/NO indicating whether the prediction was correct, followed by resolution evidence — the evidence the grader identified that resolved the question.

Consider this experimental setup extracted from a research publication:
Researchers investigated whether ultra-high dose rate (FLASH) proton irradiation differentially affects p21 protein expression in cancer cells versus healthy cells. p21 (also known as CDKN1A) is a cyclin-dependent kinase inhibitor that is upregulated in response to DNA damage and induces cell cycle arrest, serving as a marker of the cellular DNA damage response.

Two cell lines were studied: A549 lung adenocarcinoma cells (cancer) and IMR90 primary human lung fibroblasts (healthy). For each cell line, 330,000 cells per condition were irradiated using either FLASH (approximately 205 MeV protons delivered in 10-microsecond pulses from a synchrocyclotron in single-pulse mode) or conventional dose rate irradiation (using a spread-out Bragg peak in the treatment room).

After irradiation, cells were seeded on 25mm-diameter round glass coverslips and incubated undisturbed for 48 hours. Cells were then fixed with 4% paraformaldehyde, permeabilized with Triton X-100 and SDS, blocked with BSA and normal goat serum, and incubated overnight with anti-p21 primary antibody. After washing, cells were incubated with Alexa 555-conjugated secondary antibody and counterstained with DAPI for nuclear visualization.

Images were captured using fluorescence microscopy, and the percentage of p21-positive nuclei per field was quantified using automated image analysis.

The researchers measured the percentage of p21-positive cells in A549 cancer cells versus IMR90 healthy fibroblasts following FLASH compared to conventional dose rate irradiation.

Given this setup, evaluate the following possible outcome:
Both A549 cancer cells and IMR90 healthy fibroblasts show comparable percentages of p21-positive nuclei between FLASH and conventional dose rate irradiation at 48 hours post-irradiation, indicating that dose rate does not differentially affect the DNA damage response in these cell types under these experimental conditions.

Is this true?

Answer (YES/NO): YES